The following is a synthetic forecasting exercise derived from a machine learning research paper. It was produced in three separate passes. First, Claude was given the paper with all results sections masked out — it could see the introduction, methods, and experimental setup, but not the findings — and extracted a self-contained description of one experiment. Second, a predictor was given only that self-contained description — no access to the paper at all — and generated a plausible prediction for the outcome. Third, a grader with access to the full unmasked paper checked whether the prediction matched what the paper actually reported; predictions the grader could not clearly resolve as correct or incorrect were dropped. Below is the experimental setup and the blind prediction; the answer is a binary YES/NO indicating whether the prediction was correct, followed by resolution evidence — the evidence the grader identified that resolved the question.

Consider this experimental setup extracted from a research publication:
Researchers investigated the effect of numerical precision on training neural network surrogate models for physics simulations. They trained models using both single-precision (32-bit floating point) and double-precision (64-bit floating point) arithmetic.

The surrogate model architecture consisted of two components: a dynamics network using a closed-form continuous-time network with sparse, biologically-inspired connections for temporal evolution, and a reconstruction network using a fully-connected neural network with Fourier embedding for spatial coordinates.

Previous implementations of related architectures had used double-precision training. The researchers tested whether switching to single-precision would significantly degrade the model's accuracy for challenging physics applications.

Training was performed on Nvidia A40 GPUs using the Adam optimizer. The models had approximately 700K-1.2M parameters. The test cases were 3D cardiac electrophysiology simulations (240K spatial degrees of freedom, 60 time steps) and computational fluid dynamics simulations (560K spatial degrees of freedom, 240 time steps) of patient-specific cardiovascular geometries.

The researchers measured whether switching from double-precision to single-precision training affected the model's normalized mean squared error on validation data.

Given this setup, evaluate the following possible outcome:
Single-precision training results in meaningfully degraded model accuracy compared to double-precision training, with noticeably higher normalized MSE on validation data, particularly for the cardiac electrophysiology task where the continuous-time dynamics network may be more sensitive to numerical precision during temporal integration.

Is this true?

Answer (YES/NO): NO